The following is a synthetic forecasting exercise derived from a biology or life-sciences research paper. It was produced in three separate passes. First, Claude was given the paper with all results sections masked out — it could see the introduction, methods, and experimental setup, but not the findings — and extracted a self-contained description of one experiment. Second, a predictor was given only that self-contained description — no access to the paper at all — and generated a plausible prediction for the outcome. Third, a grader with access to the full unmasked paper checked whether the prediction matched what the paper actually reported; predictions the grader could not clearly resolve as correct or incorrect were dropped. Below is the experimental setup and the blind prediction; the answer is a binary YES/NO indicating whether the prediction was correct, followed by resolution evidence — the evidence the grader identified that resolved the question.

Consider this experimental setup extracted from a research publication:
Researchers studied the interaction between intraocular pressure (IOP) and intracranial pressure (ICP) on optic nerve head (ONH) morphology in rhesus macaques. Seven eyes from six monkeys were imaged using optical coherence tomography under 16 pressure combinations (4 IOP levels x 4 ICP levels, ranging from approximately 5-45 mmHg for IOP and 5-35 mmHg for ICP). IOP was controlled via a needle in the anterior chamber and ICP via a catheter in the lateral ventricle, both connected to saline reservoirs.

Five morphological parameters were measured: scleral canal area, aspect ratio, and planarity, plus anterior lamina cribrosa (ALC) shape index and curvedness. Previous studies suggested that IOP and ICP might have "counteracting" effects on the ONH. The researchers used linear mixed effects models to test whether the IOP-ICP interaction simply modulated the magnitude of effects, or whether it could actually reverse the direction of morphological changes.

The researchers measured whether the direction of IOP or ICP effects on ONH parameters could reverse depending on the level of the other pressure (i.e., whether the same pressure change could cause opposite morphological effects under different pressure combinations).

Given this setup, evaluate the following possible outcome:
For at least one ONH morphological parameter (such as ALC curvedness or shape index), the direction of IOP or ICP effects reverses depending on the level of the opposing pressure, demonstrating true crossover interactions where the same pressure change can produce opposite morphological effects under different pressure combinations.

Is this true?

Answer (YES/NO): YES